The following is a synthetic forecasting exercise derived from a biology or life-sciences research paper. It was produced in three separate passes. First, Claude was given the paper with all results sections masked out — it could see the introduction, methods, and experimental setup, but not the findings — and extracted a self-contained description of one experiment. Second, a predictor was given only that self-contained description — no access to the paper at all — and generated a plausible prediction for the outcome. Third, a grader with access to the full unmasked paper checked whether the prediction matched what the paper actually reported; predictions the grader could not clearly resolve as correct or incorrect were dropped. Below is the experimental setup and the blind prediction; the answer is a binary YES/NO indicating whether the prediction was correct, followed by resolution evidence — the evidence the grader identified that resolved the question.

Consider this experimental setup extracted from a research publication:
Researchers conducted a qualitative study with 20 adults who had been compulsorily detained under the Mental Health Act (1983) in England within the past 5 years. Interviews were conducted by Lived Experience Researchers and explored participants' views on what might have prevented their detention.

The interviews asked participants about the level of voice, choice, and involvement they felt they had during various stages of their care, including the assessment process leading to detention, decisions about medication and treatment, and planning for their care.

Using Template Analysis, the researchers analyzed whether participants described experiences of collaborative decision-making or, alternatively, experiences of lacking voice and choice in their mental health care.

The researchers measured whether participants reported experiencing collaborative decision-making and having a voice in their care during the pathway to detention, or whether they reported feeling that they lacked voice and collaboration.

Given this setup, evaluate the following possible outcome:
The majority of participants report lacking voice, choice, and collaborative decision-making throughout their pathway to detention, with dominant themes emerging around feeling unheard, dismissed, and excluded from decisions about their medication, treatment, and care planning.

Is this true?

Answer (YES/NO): YES